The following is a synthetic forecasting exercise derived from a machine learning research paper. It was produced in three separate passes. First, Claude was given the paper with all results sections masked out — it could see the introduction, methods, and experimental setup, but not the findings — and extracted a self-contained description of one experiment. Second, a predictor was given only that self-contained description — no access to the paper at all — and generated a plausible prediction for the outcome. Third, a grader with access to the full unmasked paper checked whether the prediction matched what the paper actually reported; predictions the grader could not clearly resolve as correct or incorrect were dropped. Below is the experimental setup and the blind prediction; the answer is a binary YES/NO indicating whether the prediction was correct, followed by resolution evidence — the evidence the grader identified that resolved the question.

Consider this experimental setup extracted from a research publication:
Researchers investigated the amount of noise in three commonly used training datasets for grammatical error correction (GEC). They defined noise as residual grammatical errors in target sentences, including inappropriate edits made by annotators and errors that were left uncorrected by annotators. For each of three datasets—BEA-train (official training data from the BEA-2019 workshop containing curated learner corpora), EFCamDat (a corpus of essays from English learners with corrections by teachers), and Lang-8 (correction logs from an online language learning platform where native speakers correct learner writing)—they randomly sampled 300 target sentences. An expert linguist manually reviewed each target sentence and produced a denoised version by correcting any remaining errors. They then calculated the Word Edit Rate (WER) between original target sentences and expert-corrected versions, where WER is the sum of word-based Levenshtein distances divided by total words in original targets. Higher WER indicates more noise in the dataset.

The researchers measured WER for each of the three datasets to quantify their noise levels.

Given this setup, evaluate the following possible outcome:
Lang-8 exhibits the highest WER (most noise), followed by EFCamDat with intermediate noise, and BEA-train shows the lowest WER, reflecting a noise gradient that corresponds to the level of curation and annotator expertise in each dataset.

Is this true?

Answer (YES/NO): NO